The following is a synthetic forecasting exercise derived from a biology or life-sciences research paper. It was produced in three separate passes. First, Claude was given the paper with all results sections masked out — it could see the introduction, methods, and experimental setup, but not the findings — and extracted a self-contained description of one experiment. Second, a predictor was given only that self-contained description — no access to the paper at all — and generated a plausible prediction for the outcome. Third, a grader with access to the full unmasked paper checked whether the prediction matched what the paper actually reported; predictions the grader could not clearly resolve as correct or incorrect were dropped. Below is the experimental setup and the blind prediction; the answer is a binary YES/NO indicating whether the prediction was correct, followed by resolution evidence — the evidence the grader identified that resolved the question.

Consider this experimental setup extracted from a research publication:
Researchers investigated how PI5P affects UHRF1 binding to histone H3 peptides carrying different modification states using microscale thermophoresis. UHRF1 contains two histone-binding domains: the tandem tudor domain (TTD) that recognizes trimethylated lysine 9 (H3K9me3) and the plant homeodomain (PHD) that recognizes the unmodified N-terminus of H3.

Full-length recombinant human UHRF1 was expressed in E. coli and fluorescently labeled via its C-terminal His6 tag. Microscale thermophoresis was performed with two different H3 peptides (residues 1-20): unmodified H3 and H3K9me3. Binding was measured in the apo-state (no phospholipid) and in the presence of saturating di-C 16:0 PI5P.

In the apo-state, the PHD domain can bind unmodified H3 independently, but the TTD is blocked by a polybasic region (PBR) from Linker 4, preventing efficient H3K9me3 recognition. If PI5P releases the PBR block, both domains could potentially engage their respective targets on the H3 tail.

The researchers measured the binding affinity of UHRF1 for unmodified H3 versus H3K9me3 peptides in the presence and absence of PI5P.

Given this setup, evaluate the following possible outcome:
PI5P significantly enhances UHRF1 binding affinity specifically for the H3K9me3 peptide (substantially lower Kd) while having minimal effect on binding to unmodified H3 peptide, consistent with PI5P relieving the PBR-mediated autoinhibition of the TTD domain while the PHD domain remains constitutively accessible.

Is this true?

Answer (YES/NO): YES